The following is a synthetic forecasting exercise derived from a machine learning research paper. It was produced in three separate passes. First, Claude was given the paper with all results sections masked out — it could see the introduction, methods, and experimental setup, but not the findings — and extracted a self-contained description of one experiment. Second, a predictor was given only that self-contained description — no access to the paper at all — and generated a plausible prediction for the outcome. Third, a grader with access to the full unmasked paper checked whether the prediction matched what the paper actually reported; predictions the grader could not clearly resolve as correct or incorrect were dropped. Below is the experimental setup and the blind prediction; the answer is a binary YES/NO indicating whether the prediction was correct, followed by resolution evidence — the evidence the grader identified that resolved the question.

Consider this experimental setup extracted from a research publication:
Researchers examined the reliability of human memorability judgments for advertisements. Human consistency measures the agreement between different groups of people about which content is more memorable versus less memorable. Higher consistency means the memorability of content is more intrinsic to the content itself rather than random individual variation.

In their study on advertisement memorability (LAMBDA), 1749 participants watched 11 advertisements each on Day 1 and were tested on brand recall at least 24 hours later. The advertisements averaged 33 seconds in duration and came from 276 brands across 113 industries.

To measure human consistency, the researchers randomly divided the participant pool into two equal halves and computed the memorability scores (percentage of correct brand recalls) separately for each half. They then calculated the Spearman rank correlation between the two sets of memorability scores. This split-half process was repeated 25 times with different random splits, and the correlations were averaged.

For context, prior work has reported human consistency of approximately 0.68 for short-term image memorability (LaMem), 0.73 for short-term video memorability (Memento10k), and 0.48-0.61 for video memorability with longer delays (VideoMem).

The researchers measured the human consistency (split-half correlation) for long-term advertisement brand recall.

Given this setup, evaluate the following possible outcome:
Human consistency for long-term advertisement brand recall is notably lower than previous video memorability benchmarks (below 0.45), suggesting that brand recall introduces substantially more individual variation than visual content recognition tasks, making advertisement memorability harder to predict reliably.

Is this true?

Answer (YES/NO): NO